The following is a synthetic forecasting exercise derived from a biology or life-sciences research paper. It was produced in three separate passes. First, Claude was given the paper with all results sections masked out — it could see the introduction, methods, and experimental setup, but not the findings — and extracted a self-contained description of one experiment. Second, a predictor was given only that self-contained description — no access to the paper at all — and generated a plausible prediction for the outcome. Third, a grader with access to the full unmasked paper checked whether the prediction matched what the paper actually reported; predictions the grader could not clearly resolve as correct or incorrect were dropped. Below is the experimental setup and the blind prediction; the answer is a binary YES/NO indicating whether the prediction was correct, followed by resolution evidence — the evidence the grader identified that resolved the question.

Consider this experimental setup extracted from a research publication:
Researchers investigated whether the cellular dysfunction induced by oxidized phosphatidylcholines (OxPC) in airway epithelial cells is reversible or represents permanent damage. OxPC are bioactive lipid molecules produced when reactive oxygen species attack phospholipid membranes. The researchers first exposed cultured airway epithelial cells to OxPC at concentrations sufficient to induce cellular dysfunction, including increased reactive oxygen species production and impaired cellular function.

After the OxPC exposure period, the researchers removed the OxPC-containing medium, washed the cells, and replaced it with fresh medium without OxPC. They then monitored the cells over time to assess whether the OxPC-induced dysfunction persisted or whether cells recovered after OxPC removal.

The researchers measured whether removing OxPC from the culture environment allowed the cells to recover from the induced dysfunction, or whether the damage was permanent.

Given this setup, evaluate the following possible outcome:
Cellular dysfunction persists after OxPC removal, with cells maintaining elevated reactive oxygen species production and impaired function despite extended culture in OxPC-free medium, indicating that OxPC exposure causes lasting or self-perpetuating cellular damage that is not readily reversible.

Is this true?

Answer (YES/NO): NO